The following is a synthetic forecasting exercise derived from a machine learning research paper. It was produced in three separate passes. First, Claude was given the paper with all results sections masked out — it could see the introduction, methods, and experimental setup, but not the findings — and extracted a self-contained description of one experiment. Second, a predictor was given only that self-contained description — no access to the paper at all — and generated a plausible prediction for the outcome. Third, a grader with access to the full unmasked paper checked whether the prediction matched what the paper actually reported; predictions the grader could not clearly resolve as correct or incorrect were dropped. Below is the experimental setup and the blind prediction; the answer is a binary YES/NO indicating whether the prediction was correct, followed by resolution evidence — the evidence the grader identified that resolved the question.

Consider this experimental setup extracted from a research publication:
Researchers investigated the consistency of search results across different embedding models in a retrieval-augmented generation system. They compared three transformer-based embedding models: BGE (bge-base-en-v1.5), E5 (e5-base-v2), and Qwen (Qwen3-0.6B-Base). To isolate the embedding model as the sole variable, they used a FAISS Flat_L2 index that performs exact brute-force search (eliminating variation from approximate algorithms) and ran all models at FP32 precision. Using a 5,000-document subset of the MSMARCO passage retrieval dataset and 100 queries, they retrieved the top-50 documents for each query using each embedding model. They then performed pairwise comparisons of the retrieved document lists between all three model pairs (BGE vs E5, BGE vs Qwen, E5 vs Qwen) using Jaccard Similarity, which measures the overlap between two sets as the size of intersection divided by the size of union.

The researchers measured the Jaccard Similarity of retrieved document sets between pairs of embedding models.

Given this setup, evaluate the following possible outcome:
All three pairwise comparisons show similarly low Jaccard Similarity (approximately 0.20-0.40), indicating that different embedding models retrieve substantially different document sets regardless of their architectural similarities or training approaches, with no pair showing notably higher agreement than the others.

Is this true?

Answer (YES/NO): NO